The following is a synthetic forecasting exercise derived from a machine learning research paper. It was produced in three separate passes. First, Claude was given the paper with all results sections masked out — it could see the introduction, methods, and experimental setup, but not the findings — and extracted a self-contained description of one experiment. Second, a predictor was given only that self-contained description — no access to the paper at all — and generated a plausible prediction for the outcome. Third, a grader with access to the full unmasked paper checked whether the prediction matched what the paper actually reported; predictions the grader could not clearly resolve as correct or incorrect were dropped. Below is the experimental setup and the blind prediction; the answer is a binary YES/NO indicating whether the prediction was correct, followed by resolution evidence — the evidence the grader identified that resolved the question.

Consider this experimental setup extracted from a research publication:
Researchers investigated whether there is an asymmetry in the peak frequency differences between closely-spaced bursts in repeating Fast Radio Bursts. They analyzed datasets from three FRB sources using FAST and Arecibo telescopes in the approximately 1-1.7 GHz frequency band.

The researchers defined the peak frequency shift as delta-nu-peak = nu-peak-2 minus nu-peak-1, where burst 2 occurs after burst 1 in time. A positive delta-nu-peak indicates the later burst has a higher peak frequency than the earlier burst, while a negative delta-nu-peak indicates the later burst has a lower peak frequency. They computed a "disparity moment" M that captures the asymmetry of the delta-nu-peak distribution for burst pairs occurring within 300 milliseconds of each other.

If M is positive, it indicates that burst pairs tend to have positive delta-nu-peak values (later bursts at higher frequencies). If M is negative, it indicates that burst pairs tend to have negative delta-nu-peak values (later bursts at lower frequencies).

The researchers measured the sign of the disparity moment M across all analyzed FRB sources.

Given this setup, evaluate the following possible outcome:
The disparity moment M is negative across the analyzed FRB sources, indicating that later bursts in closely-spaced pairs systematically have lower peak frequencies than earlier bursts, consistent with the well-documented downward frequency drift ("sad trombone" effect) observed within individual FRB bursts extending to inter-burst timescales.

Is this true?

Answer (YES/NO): YES